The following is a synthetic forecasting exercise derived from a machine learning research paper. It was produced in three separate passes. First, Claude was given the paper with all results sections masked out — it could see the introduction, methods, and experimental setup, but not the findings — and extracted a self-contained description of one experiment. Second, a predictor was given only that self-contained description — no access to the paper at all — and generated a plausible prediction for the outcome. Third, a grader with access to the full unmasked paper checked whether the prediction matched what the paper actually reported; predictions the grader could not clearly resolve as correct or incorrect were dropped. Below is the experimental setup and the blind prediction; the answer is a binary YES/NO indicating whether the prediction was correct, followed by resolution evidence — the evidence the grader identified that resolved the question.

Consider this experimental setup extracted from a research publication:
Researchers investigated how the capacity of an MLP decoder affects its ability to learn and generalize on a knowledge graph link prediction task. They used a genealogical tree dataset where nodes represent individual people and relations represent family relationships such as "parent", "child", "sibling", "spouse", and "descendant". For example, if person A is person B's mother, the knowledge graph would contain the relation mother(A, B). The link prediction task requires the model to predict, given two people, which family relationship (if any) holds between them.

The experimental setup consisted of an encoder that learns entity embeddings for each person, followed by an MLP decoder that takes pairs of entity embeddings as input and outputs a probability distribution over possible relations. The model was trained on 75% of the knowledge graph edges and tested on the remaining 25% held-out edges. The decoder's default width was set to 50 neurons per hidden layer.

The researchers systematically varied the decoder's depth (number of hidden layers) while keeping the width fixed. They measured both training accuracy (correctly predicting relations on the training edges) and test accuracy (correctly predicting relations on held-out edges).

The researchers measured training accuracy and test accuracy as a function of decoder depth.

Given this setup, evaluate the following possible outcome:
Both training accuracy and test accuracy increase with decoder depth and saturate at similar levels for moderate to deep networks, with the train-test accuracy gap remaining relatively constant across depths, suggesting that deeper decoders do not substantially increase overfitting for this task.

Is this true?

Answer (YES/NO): NO